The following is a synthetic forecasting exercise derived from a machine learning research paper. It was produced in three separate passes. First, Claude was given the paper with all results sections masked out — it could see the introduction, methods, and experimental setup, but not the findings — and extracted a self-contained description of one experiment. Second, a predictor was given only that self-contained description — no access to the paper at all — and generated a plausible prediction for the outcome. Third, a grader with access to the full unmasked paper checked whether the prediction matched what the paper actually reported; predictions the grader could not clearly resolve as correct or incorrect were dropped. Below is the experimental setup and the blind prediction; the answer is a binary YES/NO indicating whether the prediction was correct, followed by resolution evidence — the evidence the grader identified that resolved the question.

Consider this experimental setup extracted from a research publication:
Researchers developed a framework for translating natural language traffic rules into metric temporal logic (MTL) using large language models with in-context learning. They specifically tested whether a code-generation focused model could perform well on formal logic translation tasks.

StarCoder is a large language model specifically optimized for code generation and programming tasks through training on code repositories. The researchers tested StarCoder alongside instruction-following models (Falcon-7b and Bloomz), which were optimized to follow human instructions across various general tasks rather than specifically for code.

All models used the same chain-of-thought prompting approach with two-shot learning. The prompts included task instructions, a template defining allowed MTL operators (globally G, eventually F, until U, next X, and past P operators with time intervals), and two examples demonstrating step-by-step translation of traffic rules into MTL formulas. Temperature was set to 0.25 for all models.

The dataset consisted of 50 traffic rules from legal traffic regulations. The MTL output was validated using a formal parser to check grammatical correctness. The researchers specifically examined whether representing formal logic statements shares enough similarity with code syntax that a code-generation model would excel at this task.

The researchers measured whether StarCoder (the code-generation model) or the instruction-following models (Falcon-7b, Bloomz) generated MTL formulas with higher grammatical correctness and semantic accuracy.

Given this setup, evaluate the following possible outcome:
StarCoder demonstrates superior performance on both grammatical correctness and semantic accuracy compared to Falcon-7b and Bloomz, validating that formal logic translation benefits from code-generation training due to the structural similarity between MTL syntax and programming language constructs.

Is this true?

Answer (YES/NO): NO